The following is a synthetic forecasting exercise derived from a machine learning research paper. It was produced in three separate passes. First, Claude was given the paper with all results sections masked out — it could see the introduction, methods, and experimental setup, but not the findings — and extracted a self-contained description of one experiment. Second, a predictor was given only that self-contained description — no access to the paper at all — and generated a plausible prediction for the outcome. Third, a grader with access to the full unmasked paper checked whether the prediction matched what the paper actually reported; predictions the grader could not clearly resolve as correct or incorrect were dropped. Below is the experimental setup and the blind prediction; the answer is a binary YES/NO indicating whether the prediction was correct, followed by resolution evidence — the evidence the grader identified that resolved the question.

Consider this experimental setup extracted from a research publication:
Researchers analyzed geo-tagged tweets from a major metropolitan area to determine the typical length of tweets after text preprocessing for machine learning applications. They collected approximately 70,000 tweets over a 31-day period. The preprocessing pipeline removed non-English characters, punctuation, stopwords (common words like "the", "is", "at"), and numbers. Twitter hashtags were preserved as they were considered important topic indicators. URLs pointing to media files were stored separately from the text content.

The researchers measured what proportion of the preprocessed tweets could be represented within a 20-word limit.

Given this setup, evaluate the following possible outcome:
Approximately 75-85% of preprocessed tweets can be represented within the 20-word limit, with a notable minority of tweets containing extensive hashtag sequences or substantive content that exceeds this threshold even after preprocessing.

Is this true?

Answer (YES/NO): NO